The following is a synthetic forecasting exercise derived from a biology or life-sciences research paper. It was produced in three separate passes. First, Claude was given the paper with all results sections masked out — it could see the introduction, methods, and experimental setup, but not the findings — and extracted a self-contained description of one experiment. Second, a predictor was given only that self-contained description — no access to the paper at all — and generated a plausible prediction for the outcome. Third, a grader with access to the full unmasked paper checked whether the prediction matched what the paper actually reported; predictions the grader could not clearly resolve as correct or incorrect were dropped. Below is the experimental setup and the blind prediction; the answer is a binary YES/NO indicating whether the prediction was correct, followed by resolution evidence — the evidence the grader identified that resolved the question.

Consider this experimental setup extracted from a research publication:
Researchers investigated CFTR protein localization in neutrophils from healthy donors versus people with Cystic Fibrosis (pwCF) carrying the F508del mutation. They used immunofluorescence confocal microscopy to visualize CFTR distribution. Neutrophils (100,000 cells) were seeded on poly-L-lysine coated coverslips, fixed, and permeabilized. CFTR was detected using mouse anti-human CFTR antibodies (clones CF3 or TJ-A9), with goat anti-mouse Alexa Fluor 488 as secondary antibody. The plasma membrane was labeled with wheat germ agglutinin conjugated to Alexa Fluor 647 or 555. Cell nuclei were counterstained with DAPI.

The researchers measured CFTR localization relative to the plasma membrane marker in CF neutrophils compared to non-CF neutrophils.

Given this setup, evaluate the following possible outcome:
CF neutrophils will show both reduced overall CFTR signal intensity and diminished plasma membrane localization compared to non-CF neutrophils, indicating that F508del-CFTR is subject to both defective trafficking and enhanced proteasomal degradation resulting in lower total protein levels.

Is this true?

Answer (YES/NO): NO